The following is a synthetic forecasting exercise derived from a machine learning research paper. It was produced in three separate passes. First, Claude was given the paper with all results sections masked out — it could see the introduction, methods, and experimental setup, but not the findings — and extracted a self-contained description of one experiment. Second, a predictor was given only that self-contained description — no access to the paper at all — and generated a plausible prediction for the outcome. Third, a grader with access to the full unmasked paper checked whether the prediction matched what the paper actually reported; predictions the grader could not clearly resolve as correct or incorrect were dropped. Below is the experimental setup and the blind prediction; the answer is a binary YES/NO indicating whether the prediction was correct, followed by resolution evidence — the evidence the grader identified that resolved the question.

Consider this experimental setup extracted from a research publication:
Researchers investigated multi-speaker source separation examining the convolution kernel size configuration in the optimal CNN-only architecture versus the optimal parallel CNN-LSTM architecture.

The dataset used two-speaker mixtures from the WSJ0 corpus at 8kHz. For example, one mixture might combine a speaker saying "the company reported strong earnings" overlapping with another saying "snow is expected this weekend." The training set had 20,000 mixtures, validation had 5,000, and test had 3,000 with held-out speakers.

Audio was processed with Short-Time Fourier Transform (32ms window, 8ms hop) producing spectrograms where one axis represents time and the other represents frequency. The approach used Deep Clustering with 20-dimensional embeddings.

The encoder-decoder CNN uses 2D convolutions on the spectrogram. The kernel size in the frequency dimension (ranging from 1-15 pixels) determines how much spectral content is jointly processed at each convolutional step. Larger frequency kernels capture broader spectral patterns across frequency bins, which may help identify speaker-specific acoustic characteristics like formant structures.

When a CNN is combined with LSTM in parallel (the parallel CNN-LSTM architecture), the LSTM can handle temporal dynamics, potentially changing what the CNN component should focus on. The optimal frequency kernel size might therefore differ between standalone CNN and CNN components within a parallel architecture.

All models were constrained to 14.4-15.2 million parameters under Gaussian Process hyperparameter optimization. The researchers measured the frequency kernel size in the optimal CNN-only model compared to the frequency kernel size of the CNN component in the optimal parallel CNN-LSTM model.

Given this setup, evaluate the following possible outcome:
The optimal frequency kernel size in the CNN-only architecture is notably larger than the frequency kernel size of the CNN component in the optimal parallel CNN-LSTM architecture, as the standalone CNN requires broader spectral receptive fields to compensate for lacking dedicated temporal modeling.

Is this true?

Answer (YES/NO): NO